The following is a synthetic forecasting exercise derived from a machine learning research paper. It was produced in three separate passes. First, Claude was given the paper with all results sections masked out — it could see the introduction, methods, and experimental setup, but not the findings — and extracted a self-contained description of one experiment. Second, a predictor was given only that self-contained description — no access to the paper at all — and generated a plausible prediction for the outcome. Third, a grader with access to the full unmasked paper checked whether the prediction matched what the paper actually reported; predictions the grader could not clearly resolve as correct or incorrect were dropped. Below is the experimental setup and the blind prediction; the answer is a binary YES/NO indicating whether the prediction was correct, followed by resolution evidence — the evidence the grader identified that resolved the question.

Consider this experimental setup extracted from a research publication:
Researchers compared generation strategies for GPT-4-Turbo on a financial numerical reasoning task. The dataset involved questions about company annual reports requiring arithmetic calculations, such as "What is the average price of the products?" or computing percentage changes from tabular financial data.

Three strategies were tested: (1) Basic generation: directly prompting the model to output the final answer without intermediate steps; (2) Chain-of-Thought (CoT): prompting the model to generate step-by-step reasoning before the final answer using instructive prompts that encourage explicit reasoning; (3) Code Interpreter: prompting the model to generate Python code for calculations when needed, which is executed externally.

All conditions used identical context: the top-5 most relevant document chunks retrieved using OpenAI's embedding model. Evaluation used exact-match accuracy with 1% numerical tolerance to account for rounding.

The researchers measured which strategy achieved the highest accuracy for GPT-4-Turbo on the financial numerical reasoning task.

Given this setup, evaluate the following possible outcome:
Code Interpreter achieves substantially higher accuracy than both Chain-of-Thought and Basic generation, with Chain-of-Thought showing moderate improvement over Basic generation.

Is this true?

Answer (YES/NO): NO